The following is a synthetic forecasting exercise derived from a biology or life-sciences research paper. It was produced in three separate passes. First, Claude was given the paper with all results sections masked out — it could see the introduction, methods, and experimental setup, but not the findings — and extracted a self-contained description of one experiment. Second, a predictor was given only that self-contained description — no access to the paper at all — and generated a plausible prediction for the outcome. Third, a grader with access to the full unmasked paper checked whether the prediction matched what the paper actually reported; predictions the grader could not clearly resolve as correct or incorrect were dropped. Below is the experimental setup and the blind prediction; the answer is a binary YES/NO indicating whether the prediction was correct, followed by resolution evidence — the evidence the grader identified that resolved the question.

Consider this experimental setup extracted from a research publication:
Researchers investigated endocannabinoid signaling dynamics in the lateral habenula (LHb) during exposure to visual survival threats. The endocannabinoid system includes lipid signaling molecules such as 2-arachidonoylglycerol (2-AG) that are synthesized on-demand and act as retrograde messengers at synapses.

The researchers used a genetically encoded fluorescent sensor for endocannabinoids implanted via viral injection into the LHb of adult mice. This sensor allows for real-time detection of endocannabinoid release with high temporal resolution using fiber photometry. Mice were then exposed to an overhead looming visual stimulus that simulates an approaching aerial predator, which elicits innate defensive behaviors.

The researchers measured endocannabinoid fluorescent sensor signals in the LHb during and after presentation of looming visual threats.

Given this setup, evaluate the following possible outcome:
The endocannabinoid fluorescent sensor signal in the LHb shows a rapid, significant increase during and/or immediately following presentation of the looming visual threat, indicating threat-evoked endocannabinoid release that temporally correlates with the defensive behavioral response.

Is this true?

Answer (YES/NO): NO